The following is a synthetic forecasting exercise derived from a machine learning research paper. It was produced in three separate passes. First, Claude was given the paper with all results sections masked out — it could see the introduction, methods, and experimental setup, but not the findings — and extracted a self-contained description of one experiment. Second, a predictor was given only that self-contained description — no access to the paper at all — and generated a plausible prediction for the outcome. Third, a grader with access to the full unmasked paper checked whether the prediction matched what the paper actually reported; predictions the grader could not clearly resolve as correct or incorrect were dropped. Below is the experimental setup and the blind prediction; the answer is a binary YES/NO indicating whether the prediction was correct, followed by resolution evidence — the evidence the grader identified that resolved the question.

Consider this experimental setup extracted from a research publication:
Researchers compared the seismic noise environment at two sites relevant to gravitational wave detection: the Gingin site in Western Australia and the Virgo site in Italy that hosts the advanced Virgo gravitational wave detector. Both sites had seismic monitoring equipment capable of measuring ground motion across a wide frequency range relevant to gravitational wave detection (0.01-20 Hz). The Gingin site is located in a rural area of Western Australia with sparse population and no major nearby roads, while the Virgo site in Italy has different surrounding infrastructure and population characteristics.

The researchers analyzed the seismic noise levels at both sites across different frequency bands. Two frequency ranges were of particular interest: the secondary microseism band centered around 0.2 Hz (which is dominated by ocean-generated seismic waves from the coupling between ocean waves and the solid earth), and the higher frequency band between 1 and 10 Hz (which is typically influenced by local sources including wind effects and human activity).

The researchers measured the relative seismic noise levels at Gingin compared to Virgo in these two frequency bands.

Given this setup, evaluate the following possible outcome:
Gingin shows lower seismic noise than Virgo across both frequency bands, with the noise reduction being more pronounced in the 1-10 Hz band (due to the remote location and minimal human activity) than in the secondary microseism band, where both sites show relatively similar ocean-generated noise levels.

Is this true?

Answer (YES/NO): NO